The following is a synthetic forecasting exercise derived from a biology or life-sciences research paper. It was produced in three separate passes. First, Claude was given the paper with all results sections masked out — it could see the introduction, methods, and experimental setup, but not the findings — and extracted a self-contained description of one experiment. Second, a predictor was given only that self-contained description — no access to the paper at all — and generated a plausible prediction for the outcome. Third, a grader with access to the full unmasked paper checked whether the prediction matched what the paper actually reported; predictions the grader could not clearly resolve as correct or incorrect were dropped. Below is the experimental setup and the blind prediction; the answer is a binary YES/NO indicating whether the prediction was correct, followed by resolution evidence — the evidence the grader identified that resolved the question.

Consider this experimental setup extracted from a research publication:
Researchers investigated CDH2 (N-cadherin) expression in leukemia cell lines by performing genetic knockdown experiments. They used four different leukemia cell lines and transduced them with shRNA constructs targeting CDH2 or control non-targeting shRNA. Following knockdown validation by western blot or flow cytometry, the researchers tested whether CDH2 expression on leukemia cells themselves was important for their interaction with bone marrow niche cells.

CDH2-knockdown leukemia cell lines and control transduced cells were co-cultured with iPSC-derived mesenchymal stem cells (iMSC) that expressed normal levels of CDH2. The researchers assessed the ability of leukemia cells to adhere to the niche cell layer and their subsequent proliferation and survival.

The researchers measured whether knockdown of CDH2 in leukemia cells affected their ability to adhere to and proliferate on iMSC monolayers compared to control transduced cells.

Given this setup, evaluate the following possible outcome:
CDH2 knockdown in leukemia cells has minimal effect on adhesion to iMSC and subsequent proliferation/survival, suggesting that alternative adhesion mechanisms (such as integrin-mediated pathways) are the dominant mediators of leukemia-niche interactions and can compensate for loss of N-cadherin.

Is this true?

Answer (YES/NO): NO